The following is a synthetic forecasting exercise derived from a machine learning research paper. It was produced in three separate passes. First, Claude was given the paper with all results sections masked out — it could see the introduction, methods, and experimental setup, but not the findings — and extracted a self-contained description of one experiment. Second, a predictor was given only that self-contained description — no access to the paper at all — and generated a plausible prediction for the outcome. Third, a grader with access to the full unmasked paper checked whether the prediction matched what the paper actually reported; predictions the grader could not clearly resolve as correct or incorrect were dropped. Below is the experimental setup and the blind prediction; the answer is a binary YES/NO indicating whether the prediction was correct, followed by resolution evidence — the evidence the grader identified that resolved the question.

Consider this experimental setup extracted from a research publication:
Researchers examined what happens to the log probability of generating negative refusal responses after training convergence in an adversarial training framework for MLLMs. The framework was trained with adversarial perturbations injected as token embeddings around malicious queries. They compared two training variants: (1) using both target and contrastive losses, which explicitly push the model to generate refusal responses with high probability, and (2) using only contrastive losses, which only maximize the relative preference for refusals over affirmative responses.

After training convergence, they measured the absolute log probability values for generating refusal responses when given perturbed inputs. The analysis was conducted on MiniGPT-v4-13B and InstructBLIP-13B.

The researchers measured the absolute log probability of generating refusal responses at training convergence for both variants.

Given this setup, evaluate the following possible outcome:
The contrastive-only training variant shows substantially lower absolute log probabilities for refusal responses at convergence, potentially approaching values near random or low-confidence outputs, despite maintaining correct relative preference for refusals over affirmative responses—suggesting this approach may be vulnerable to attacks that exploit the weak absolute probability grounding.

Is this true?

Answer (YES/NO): YES